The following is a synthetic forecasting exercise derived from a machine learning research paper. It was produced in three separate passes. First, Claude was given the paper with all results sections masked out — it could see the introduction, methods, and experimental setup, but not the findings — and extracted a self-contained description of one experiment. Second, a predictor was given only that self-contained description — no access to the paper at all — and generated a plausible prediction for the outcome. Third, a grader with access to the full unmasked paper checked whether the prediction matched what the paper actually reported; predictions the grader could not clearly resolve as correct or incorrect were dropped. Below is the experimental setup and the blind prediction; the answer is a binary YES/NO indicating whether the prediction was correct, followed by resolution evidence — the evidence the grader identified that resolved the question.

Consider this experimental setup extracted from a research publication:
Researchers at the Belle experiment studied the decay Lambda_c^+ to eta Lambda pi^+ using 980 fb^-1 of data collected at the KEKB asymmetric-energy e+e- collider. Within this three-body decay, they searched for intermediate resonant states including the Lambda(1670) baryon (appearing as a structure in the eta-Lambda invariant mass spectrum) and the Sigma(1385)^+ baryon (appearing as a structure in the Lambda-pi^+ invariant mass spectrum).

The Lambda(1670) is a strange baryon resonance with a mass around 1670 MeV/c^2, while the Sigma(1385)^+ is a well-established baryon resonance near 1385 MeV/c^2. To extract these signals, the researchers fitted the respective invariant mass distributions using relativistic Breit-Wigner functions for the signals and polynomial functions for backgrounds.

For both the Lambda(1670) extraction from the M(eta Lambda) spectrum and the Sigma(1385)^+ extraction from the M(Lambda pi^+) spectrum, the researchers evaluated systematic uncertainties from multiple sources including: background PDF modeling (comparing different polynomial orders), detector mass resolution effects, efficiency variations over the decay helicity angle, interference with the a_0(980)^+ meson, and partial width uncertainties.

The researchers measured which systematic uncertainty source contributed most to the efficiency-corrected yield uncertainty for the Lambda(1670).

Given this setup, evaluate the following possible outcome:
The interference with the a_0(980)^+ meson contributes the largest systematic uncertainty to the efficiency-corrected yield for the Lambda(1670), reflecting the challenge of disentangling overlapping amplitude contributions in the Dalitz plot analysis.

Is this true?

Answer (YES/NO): NO